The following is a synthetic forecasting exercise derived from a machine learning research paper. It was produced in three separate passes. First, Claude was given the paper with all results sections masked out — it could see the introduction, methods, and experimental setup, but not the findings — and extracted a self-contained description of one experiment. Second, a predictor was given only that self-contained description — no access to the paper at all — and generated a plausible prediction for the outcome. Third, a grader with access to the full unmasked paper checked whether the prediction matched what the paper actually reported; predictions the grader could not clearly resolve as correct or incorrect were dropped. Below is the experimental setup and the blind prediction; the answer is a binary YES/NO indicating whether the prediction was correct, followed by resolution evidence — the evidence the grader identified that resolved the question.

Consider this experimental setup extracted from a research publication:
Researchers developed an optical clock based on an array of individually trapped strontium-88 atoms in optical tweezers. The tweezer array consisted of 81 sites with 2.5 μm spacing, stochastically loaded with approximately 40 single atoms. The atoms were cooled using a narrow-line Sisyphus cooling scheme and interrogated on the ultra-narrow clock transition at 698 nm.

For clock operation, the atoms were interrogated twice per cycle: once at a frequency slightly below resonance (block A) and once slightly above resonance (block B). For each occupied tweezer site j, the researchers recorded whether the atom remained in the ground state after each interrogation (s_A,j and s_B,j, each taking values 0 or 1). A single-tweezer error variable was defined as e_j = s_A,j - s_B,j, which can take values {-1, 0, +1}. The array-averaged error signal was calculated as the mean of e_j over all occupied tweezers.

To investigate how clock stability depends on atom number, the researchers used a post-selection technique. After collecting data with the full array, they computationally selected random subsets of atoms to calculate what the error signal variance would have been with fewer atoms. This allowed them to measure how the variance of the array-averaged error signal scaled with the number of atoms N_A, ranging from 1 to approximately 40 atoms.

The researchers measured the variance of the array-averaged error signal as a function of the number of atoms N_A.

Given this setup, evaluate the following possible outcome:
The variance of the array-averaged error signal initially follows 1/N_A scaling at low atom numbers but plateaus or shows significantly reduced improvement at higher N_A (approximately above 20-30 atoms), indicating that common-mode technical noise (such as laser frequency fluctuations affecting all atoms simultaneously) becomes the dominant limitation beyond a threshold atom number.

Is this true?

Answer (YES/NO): NO